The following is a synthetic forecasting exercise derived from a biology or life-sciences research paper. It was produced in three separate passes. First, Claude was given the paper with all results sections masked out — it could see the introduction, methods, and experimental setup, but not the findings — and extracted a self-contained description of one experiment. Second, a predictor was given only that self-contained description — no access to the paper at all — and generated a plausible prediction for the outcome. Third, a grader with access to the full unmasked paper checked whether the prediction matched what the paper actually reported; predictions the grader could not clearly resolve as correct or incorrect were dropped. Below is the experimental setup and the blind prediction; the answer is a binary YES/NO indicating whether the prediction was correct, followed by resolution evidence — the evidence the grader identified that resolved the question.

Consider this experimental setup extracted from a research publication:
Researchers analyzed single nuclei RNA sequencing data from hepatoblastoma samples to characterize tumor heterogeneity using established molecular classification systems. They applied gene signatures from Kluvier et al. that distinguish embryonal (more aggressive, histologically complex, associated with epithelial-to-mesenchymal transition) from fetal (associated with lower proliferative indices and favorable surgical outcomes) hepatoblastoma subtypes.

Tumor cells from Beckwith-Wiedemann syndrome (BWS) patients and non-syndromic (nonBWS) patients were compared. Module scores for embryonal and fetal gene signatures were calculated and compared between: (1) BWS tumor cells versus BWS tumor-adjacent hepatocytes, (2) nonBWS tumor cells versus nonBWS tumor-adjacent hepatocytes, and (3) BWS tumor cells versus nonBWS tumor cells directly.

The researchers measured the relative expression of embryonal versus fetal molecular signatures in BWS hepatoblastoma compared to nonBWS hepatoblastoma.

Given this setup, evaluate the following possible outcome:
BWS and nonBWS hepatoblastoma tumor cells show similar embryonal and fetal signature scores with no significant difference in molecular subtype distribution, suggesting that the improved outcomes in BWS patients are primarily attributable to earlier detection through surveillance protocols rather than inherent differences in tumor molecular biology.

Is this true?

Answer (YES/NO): NO